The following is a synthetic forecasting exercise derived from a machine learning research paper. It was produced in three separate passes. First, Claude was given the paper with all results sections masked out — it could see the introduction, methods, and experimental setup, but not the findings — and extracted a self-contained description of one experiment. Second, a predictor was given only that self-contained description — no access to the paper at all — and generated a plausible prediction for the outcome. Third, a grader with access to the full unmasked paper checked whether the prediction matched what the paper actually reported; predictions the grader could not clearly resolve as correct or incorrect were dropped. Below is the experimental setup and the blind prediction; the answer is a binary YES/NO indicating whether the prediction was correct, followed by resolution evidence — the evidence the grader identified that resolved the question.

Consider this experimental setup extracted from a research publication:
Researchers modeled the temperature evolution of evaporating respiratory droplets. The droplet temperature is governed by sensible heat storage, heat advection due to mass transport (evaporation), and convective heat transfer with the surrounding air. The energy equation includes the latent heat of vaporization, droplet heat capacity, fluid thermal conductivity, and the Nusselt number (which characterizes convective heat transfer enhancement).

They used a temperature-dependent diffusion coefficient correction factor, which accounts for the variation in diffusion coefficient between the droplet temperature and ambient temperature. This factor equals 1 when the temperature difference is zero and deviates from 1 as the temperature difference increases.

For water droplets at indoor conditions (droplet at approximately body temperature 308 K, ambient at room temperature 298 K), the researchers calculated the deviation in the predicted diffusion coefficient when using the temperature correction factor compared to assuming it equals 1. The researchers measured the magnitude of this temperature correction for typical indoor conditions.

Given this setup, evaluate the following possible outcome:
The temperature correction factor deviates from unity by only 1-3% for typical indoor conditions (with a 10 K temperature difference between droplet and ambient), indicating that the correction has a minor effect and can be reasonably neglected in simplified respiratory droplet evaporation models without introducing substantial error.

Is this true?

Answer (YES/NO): YES